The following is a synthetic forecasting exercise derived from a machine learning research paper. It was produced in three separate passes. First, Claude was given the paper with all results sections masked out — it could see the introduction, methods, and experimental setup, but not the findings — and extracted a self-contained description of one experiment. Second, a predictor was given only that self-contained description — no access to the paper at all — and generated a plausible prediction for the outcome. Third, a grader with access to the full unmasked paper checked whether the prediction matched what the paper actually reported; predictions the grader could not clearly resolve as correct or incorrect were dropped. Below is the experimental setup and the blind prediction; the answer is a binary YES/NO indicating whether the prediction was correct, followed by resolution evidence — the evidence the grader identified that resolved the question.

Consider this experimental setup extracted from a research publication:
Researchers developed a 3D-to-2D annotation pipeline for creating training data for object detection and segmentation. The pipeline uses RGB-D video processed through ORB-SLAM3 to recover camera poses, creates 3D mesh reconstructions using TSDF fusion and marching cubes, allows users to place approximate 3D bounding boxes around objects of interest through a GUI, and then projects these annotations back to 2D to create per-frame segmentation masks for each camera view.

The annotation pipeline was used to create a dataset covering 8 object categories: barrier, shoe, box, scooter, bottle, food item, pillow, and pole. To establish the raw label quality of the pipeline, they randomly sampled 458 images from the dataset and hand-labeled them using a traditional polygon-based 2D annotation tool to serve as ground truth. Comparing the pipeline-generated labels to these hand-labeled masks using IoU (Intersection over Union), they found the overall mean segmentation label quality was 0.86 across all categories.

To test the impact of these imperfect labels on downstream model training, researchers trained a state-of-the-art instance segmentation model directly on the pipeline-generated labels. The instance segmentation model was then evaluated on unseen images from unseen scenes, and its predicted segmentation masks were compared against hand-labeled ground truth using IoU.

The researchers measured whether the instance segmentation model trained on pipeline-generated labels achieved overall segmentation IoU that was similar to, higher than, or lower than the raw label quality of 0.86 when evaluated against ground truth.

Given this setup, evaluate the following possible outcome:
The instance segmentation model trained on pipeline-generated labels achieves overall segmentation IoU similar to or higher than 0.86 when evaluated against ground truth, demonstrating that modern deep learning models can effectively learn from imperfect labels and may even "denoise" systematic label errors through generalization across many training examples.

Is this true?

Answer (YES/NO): NO